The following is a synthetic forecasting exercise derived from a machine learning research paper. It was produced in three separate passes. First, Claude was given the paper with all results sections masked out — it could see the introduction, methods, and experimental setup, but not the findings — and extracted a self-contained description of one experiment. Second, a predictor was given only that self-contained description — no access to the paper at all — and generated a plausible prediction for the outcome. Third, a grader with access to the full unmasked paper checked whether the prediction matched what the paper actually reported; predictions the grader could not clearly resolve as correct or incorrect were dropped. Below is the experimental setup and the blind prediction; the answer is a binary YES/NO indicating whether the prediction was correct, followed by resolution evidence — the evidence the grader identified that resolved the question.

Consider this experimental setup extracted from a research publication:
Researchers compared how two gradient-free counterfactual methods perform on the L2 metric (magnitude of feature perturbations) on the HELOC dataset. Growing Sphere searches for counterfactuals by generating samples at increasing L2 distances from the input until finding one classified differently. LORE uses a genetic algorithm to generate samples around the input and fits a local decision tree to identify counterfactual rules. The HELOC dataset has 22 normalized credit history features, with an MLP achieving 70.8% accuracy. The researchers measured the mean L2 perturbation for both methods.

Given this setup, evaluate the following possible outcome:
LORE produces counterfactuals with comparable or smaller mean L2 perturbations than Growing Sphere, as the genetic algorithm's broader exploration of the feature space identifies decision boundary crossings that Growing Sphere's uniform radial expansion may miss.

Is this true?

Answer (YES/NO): NO